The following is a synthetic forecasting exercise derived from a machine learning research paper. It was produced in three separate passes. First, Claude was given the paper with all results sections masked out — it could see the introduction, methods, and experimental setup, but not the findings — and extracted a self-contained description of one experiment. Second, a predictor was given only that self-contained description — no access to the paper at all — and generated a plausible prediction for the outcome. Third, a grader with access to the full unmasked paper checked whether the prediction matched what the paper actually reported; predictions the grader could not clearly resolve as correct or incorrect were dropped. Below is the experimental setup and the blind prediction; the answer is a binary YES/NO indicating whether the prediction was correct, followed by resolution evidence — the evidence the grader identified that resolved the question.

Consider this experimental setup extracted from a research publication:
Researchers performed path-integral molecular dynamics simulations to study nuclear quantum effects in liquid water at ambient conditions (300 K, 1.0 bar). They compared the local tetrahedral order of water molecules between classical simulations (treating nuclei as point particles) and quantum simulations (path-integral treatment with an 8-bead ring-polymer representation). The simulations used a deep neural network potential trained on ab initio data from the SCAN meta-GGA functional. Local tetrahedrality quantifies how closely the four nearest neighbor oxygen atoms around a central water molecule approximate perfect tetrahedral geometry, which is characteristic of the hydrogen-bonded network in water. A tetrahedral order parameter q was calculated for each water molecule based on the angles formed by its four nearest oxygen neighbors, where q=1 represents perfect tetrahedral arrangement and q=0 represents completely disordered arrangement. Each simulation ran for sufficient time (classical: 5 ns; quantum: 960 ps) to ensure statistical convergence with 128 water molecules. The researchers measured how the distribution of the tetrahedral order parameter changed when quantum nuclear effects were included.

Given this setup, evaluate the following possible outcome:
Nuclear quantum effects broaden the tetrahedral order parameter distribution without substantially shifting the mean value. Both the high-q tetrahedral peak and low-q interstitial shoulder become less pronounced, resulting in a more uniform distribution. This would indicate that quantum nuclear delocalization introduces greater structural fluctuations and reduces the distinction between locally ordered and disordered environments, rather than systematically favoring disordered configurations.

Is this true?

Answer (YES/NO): NO